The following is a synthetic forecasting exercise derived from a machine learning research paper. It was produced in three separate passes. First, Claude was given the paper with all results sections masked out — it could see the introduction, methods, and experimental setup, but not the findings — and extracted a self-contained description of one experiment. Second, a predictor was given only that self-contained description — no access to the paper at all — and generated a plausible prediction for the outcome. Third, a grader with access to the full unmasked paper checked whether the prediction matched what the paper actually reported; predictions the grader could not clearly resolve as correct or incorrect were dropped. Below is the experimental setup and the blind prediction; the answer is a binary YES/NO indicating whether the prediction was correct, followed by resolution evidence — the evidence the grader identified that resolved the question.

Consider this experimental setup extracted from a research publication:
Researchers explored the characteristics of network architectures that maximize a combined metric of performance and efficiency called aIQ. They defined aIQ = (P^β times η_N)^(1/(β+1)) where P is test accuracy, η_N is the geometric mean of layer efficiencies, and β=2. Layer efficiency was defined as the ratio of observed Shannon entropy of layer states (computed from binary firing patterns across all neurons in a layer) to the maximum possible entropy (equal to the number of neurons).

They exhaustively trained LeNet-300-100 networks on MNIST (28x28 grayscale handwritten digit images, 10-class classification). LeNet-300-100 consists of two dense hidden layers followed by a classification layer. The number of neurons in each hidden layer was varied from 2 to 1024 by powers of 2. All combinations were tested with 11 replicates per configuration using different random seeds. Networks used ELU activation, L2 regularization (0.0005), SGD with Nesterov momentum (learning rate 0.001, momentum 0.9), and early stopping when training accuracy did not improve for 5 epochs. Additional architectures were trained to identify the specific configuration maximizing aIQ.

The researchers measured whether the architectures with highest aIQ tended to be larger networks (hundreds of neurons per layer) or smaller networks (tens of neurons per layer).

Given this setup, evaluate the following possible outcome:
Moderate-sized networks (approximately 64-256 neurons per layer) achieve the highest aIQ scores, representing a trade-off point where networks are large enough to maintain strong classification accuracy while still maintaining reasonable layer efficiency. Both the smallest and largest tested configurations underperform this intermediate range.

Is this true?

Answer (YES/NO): NO